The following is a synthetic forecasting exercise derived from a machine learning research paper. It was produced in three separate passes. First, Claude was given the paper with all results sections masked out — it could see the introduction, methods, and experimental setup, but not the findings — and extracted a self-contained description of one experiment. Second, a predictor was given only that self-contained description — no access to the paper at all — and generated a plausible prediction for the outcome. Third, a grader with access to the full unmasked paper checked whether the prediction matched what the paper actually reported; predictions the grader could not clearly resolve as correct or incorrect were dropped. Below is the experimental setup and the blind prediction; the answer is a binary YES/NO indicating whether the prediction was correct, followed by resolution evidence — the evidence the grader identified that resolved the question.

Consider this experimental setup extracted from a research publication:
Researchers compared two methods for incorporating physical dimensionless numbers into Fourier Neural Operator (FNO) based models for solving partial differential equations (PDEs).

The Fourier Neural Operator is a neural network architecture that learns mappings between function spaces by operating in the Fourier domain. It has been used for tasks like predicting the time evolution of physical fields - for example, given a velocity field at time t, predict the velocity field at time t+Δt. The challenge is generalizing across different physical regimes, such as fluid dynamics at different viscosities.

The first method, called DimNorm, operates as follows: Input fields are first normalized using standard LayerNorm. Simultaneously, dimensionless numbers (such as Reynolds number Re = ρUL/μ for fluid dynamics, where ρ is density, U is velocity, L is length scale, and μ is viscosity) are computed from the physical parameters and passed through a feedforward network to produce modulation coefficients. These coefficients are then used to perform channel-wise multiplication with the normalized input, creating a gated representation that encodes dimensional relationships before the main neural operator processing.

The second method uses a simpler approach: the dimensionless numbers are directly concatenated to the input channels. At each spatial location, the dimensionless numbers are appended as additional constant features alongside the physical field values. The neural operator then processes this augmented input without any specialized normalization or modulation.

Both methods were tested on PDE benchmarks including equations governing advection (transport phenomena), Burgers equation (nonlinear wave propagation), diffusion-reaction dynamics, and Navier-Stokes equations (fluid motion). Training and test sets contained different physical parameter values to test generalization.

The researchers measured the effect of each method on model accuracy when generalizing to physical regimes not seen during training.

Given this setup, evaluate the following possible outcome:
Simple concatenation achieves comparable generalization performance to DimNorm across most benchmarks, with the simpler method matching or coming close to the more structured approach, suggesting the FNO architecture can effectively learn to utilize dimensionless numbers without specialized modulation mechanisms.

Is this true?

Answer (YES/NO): NO